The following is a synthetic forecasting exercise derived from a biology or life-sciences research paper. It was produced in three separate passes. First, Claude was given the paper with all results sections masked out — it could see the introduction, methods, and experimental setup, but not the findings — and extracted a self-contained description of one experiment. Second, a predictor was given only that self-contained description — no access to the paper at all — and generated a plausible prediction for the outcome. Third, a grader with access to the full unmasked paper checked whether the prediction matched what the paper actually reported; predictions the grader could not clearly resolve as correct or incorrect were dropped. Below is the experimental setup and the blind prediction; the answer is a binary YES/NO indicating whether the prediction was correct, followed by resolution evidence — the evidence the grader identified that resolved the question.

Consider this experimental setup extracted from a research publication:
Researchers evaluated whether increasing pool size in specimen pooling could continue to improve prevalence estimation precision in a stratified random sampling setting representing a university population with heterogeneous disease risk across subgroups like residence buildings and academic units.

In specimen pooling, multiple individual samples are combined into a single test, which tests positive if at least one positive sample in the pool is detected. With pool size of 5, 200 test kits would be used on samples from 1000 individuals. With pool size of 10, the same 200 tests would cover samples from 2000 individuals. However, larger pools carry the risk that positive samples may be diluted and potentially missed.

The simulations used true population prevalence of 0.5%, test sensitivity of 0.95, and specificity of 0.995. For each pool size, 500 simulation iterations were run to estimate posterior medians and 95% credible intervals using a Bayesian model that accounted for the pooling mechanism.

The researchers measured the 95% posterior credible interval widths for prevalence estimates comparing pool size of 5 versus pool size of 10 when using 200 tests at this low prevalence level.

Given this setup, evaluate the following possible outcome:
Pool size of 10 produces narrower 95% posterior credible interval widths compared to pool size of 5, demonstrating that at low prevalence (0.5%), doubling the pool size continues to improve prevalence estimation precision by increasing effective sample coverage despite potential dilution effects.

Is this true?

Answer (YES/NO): YES